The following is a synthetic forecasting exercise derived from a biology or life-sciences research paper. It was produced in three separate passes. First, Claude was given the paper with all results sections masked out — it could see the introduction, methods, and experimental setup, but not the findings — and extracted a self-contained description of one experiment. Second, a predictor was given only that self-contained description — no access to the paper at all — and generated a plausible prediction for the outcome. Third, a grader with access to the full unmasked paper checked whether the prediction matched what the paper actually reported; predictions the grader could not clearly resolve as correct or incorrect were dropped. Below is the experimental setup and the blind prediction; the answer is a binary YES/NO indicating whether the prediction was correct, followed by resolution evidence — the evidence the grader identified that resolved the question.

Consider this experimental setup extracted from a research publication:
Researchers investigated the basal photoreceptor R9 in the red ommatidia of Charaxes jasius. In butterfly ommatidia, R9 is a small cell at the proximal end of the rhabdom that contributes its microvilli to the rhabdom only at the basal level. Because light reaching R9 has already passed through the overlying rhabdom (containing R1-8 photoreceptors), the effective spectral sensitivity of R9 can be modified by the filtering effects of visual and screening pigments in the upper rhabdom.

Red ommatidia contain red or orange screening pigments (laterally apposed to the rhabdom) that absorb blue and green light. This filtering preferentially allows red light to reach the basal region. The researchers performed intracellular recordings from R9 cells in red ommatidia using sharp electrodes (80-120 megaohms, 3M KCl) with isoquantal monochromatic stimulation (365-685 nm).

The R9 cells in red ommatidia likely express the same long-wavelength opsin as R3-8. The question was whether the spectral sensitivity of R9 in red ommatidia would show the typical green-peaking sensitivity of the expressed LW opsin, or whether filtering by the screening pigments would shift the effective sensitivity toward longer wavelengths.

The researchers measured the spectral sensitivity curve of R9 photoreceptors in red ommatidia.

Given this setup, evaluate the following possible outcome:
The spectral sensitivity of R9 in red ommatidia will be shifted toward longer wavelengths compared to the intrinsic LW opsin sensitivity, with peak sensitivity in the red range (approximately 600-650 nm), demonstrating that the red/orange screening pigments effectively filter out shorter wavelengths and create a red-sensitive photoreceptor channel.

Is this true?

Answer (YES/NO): YES